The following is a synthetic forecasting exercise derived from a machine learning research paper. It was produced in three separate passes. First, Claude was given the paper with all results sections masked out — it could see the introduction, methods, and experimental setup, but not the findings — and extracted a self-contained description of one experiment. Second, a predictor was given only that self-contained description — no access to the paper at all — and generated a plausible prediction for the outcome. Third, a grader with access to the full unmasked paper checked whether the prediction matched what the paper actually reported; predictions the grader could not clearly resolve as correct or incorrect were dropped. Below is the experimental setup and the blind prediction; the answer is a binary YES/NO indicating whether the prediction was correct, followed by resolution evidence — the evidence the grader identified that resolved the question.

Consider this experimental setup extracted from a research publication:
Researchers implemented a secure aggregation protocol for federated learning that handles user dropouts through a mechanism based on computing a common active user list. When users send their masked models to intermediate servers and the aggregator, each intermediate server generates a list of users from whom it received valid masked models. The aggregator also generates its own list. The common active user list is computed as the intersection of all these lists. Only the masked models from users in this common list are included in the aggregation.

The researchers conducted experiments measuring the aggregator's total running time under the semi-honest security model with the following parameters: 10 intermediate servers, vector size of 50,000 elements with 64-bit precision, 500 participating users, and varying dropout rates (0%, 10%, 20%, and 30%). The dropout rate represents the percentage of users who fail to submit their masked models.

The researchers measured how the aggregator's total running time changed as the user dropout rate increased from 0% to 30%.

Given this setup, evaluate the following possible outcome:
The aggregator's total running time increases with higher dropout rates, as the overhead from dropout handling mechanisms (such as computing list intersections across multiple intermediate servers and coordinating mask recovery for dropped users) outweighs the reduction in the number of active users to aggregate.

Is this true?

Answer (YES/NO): NO